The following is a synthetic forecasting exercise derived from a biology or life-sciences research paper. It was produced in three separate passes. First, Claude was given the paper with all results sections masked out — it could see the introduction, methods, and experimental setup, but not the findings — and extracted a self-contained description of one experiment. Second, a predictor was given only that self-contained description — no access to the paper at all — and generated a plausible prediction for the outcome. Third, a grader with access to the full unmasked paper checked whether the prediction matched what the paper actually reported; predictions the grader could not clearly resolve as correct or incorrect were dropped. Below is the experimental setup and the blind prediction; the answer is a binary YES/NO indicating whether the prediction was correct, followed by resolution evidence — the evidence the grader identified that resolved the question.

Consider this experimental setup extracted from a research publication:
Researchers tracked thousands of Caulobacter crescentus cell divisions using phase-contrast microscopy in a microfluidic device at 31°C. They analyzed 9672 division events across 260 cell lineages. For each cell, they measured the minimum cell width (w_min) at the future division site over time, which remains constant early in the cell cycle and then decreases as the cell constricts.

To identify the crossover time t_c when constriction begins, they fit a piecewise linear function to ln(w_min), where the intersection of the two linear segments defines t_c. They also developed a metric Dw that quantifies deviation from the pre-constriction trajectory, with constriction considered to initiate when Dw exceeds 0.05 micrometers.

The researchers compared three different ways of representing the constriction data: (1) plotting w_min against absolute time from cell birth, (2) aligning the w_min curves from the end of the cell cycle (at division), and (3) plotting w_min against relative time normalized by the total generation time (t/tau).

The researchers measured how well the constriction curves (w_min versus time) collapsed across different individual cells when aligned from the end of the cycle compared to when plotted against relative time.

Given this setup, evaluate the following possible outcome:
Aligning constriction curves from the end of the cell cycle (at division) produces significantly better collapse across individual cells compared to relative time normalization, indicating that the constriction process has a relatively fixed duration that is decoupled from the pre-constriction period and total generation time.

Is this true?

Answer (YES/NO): NO